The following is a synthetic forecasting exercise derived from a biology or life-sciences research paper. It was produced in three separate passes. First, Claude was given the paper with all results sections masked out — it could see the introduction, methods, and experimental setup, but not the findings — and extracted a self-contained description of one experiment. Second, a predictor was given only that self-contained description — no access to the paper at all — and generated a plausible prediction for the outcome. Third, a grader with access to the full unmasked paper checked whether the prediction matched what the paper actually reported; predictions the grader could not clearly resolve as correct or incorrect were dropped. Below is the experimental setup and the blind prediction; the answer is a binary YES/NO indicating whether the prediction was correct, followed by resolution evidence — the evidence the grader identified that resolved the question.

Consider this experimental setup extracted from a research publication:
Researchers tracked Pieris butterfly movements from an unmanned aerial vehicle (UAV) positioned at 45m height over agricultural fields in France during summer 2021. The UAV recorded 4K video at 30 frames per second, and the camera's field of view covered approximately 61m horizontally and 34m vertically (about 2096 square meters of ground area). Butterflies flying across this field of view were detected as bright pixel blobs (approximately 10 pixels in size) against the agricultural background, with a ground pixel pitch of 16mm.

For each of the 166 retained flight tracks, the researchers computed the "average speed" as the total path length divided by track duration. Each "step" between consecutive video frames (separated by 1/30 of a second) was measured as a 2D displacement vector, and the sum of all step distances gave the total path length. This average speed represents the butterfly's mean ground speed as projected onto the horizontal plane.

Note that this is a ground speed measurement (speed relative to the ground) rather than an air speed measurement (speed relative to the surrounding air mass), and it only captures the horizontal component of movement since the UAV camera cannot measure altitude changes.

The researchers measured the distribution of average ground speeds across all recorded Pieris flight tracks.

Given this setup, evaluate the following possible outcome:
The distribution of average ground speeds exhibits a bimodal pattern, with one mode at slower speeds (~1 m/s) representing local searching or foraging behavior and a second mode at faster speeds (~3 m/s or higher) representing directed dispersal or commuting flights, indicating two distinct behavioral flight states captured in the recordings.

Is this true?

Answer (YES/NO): NO